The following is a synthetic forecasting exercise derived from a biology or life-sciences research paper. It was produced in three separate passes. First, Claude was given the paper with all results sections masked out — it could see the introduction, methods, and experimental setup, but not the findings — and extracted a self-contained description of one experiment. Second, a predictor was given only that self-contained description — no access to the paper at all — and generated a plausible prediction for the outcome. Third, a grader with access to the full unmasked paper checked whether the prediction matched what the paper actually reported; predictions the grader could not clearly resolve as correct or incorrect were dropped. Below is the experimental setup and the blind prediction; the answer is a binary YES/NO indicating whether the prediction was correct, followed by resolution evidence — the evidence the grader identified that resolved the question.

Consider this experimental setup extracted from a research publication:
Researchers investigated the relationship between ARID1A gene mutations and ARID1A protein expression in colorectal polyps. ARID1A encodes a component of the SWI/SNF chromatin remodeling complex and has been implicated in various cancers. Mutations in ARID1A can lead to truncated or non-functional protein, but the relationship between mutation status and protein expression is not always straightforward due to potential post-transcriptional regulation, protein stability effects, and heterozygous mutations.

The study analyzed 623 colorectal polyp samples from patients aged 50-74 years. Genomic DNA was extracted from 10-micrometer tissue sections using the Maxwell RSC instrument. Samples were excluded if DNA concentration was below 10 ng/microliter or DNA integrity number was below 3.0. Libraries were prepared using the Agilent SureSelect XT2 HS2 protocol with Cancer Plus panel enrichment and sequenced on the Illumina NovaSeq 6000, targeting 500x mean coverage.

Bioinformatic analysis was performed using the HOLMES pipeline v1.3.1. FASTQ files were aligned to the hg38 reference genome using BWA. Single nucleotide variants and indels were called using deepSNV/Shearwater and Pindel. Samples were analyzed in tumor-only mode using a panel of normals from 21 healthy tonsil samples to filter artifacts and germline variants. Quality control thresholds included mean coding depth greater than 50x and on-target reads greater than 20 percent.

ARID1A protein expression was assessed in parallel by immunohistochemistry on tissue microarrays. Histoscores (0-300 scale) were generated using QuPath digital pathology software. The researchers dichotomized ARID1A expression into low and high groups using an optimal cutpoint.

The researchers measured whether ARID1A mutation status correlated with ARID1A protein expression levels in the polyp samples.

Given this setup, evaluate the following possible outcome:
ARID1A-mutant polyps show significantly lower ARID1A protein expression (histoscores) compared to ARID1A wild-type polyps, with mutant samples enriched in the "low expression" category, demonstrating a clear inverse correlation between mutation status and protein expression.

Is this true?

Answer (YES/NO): YES